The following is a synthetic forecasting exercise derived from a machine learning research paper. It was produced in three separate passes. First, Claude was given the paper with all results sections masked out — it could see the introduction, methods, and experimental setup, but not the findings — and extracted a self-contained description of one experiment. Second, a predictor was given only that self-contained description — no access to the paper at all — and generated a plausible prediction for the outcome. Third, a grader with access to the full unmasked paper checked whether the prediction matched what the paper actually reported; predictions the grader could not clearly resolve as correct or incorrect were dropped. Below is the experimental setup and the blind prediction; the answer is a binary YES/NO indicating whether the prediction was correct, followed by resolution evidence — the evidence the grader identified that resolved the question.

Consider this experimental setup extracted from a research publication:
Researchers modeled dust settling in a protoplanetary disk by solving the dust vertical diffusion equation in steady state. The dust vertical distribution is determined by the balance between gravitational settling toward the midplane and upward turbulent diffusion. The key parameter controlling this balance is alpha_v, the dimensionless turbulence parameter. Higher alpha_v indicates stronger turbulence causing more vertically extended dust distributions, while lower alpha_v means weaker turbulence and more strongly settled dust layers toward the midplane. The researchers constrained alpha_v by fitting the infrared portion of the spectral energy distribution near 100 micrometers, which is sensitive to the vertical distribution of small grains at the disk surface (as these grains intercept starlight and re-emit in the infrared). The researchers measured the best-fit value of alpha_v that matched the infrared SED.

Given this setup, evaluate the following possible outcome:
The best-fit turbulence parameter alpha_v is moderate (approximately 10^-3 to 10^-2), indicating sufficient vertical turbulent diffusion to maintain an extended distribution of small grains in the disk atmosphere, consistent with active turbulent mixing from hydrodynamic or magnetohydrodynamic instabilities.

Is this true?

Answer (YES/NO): NO